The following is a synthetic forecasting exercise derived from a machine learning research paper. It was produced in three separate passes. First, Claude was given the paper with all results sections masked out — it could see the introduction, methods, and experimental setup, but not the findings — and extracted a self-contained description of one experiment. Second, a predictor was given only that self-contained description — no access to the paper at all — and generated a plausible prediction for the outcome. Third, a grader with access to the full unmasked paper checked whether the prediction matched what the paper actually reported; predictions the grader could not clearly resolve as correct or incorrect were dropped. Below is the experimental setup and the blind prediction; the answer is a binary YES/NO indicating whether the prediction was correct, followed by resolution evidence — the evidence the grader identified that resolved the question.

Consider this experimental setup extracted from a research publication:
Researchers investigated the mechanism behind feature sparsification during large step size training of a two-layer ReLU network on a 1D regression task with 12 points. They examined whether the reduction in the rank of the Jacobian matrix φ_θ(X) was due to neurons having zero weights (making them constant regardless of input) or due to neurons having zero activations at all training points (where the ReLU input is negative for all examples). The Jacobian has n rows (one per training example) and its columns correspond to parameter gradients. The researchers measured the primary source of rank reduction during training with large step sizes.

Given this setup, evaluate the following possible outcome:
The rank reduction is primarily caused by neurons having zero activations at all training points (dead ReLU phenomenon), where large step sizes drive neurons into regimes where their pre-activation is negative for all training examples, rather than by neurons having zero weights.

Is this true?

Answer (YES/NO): YES